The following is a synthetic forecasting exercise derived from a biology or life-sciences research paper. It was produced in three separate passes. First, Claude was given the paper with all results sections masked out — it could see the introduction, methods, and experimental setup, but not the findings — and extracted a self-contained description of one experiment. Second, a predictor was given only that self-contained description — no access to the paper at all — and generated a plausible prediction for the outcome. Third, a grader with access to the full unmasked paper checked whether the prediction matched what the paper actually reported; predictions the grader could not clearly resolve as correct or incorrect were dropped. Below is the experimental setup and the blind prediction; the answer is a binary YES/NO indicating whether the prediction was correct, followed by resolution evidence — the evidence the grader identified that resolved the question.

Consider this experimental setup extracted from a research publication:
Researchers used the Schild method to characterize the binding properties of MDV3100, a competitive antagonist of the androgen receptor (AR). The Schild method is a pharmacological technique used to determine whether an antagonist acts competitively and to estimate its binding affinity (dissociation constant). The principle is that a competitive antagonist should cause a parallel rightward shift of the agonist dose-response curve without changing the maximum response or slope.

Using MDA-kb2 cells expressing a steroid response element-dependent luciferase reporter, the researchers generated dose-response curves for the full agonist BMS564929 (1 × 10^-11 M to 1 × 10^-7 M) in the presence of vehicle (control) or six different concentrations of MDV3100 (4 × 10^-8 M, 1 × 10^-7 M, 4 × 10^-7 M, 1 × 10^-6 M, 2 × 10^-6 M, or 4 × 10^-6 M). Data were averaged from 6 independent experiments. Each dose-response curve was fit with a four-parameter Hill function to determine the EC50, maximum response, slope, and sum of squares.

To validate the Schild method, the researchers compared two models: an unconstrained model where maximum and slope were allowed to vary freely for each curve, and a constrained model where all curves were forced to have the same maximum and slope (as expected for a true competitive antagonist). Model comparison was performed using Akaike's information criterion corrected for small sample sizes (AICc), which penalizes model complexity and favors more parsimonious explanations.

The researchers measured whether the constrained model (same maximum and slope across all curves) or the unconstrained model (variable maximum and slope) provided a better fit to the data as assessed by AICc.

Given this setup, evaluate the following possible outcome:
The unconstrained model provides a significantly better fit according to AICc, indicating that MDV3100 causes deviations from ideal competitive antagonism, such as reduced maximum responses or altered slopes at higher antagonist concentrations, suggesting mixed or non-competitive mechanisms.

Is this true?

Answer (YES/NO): NO